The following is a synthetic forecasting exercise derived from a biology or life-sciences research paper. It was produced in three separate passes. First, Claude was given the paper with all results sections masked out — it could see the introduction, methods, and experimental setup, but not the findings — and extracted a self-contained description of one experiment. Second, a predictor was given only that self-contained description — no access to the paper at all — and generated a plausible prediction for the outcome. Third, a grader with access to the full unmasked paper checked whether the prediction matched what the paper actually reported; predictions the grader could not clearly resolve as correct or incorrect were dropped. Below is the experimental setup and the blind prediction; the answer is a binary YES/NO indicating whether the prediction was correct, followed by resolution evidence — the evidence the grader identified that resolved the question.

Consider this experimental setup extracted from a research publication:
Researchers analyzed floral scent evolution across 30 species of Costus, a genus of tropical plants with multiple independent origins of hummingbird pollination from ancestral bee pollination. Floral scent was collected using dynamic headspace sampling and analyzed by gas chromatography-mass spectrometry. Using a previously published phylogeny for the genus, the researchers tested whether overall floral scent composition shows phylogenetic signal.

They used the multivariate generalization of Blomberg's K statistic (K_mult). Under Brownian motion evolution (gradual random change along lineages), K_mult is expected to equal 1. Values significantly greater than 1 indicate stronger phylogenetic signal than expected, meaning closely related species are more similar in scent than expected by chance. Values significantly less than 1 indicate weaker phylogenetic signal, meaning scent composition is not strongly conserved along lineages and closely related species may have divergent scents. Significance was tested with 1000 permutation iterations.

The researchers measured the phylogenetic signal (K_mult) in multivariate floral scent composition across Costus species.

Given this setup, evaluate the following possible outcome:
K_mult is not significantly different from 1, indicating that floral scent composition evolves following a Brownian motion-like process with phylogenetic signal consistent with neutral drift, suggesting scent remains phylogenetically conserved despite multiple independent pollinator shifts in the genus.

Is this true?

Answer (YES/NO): NO